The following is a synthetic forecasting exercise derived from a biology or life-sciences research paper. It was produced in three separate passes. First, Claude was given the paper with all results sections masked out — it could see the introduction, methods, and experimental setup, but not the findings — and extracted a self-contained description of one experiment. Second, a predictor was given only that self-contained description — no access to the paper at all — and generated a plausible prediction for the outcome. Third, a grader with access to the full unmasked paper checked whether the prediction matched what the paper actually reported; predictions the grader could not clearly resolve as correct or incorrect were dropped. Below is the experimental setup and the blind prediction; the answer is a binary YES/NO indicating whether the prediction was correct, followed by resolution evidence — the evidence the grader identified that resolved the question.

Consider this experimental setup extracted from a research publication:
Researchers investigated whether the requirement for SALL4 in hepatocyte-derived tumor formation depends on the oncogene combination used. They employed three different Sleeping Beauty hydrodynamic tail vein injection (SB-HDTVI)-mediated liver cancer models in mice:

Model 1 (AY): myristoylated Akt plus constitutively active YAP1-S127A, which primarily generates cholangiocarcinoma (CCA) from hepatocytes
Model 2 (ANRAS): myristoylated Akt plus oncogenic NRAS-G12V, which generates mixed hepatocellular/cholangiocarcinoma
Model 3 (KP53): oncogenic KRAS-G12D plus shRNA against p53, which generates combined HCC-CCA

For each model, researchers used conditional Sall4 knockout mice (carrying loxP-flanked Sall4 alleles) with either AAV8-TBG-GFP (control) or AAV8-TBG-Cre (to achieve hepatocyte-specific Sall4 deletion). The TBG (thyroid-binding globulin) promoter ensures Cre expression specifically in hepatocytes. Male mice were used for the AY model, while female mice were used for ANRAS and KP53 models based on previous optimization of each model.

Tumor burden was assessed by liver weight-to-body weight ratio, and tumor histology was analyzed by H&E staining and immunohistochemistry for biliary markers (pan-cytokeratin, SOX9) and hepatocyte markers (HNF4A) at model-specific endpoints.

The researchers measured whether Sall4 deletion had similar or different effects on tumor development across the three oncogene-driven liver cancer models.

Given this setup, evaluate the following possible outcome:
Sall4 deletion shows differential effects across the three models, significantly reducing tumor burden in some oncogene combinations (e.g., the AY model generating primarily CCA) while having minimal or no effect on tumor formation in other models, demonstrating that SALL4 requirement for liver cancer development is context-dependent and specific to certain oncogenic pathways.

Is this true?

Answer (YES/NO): YES